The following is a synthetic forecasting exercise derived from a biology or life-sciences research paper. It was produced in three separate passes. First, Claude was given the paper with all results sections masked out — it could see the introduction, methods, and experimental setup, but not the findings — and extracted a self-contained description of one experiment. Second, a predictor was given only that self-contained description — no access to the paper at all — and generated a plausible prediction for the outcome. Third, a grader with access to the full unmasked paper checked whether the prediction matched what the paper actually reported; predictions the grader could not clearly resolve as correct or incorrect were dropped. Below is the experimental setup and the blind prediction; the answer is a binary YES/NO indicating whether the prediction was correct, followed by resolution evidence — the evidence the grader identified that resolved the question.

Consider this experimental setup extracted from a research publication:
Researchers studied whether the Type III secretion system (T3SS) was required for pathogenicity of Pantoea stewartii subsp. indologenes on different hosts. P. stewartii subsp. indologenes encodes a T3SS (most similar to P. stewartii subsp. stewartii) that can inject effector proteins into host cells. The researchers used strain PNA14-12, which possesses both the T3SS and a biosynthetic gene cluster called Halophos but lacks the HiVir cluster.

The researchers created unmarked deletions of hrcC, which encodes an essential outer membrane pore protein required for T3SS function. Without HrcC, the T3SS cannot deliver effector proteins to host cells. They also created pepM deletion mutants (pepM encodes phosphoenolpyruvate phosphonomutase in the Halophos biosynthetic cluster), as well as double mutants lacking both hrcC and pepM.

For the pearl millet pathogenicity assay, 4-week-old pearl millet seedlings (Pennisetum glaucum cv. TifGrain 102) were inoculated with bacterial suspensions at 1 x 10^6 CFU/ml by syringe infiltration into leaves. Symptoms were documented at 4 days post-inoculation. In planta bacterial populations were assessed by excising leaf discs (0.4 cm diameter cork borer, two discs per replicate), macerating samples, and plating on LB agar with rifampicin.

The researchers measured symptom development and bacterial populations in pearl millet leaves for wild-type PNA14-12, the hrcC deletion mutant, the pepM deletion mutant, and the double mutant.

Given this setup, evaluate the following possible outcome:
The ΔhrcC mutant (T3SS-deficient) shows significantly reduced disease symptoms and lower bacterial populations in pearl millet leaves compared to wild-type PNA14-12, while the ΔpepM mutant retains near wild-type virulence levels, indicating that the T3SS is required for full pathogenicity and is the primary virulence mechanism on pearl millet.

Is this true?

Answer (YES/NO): YES